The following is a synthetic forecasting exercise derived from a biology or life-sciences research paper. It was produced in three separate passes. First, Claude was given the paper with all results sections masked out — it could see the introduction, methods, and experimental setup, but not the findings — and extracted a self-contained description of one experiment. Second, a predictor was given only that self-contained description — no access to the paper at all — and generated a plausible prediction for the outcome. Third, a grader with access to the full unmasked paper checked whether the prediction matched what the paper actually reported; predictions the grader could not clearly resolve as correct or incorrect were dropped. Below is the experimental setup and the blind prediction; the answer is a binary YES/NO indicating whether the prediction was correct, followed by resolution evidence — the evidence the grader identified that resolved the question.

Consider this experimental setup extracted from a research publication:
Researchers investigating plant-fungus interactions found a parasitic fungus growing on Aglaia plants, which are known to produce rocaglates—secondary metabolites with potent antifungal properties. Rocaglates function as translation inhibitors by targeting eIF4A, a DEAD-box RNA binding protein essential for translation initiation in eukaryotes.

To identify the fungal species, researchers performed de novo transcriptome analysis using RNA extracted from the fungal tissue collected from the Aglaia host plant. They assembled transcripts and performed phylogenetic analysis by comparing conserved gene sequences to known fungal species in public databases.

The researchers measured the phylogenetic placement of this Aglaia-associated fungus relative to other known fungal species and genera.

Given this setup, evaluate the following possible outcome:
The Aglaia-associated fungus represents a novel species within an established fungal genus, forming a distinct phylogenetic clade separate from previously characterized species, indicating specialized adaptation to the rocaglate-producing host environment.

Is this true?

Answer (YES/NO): YES